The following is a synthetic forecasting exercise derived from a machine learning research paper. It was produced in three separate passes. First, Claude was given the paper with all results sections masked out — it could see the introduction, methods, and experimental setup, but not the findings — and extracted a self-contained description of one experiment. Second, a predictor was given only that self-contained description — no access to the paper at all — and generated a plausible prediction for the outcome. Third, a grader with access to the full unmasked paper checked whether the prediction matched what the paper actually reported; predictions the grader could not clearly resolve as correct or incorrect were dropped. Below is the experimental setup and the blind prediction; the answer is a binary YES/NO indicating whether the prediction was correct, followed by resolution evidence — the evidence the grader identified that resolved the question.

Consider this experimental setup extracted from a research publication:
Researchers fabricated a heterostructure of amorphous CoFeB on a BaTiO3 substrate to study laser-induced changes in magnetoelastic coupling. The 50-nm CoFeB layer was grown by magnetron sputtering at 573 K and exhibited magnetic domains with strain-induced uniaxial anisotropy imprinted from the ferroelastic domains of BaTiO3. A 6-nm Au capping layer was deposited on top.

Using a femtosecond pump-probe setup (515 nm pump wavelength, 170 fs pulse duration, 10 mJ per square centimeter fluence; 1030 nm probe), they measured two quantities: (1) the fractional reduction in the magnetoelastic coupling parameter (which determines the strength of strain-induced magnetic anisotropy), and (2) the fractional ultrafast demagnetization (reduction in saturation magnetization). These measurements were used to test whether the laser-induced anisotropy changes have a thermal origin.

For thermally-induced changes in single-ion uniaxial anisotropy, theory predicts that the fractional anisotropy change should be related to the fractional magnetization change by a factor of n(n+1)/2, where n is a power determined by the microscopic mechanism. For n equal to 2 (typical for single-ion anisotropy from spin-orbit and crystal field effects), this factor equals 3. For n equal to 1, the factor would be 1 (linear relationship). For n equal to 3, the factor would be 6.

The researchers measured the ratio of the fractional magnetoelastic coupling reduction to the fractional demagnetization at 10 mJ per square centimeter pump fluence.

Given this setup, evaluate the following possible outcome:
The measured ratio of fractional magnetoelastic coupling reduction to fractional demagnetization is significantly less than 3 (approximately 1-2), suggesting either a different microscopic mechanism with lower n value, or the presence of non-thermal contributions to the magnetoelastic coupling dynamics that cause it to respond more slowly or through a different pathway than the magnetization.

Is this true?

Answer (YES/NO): NO